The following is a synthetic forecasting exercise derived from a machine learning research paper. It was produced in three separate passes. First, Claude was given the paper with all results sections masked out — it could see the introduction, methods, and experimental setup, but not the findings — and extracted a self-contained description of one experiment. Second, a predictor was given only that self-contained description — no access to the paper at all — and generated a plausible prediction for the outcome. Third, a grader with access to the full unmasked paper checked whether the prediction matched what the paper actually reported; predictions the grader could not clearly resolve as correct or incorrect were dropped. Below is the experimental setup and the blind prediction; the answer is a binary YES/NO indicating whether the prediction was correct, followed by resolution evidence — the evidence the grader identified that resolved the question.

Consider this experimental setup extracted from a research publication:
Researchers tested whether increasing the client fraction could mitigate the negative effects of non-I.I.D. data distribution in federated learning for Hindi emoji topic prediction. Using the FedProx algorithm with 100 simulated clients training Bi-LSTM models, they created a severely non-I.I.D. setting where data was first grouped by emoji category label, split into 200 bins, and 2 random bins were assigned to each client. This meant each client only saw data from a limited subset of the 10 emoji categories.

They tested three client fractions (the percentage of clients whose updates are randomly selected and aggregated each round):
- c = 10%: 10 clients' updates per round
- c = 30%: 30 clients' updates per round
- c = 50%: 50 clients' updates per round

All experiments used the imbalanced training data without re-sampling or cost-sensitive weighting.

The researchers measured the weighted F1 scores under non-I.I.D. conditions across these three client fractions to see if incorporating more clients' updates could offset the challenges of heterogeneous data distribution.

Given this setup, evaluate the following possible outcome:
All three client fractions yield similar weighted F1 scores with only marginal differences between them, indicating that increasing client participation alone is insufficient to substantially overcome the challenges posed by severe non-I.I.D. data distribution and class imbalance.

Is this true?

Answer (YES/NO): NO